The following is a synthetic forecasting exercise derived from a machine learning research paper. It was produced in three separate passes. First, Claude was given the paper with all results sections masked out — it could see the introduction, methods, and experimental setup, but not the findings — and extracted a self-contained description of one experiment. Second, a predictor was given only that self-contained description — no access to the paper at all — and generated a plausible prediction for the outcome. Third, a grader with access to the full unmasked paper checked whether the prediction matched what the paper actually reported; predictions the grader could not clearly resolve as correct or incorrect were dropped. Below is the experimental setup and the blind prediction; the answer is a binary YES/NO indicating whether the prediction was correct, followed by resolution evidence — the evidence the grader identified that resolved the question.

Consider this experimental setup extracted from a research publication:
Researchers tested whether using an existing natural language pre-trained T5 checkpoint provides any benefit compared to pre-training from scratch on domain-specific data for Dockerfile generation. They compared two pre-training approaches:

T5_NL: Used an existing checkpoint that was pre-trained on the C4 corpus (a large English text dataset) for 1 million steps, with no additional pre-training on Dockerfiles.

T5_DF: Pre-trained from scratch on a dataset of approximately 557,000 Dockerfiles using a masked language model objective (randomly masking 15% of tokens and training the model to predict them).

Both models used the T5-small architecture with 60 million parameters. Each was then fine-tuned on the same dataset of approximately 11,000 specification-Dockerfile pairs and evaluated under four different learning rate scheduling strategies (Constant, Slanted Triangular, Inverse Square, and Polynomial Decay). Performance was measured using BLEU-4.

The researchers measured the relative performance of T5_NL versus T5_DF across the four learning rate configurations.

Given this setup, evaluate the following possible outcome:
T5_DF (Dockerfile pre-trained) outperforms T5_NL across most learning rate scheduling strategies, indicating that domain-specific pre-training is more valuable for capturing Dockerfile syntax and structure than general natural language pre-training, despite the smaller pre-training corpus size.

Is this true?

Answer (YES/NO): YES